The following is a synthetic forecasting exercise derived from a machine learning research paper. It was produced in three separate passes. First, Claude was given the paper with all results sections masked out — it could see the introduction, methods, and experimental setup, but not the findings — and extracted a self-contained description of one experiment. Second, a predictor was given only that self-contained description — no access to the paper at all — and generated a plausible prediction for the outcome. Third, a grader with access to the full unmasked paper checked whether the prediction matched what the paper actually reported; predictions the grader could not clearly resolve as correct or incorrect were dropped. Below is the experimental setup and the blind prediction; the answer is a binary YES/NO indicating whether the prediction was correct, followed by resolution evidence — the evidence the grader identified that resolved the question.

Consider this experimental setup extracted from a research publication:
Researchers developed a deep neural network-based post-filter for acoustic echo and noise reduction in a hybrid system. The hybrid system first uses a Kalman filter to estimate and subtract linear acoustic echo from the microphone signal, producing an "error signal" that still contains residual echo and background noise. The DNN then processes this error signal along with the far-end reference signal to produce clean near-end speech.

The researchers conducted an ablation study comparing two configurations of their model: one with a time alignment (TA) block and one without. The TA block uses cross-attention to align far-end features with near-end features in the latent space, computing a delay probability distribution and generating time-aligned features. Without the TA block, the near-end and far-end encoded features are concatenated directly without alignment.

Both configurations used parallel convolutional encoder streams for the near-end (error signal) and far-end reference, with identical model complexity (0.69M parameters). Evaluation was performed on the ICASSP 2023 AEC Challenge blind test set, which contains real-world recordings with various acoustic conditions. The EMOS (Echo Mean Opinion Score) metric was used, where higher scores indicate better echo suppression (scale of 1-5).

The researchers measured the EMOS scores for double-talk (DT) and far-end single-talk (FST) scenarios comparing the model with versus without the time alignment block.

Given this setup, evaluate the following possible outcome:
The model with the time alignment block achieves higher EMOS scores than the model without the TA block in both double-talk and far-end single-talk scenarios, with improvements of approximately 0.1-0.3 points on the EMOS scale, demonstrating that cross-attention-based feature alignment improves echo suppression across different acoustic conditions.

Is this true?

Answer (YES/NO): NO